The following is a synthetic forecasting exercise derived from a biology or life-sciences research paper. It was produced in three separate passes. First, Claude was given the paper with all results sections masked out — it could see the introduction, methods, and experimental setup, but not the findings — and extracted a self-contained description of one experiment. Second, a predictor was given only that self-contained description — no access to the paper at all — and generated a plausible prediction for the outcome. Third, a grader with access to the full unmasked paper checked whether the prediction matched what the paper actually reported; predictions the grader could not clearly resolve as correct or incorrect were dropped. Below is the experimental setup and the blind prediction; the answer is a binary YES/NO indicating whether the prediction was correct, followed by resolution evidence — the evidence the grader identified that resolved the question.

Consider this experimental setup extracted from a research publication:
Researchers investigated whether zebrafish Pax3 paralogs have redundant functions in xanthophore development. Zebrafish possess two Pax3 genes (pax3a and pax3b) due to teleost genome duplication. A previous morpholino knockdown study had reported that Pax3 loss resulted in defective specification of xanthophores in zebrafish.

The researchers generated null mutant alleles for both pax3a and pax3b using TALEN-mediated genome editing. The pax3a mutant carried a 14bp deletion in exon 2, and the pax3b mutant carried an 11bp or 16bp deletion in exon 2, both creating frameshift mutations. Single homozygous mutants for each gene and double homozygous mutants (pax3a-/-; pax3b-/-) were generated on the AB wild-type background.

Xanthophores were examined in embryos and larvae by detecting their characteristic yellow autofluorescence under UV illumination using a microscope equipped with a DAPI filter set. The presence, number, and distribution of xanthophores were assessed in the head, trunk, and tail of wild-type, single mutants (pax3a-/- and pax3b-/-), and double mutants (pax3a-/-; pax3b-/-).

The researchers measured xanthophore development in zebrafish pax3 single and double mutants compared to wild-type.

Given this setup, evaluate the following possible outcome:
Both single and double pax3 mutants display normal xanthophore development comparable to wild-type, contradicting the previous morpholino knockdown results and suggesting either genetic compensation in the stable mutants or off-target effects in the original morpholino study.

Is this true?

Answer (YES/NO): NO